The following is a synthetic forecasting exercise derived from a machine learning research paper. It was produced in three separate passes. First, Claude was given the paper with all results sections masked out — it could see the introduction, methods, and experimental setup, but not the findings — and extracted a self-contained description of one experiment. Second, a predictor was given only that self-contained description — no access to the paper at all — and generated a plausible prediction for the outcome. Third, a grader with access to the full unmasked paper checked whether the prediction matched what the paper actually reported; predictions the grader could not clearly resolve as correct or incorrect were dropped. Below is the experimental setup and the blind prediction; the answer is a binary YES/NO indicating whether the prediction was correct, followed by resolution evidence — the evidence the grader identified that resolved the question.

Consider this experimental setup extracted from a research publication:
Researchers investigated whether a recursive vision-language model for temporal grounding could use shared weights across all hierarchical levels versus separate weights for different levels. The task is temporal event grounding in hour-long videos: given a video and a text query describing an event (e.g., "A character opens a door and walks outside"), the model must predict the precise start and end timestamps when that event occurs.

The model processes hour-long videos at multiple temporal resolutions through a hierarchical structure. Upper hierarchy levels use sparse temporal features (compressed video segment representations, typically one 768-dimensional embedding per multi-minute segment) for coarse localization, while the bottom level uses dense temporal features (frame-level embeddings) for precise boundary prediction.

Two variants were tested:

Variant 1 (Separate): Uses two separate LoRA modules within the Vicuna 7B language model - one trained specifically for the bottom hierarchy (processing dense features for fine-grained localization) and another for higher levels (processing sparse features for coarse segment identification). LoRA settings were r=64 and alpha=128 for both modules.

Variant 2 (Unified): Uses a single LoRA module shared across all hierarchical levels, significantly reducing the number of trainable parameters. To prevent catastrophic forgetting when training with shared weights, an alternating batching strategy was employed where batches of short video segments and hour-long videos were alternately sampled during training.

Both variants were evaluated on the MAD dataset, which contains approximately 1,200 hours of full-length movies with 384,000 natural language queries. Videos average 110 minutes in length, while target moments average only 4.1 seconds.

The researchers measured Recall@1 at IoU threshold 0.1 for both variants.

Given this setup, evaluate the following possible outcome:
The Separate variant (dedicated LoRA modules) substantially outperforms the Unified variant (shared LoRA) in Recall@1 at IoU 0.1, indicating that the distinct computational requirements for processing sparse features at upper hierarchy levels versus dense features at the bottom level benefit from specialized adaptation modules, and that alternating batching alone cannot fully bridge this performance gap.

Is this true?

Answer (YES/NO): NO